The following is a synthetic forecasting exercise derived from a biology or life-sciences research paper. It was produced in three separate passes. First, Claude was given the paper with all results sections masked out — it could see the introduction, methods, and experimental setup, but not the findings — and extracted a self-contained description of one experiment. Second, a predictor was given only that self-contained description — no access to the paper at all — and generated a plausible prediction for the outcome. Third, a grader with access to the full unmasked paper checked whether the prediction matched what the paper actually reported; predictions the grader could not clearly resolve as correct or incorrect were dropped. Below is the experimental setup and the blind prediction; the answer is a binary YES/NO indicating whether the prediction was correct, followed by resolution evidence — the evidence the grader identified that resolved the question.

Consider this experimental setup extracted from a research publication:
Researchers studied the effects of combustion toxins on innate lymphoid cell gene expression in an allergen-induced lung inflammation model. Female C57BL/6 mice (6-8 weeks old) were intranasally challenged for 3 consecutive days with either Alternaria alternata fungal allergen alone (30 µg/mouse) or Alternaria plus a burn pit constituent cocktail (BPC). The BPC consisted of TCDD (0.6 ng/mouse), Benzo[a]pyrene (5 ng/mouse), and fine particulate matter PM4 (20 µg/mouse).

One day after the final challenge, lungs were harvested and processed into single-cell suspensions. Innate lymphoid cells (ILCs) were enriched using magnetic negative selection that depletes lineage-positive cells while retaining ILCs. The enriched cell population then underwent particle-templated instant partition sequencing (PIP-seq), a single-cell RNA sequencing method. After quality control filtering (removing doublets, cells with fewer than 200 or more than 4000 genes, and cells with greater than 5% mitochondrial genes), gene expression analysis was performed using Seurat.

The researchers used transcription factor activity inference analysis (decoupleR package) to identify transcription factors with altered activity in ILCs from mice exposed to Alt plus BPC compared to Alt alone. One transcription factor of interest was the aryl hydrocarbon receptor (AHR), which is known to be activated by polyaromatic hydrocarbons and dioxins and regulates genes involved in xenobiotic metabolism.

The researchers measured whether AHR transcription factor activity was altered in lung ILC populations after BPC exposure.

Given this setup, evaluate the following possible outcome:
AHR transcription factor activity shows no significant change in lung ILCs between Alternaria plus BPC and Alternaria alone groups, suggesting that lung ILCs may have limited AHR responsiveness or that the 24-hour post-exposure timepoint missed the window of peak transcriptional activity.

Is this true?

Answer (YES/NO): NO